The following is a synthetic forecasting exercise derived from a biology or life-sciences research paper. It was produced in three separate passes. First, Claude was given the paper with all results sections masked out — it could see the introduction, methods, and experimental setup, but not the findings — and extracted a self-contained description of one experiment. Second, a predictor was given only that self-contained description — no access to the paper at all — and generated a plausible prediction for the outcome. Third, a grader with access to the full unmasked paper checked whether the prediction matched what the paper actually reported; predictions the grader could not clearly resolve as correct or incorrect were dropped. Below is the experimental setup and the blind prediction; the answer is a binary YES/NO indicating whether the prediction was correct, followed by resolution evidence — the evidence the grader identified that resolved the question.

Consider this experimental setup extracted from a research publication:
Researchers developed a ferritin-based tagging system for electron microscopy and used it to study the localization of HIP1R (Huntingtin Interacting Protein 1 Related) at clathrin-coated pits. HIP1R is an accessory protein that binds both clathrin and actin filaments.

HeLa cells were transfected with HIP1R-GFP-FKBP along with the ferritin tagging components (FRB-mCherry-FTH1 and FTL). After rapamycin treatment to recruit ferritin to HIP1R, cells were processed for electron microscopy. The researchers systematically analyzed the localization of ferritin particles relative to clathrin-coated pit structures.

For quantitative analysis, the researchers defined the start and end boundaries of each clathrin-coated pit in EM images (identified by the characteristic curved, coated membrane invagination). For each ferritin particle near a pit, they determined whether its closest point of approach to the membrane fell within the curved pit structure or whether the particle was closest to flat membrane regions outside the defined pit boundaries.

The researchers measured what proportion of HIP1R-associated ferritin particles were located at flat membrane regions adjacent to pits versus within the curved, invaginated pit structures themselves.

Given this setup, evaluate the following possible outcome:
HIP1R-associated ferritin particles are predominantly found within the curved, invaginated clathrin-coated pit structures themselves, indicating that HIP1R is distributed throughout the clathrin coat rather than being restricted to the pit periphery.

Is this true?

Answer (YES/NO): YES